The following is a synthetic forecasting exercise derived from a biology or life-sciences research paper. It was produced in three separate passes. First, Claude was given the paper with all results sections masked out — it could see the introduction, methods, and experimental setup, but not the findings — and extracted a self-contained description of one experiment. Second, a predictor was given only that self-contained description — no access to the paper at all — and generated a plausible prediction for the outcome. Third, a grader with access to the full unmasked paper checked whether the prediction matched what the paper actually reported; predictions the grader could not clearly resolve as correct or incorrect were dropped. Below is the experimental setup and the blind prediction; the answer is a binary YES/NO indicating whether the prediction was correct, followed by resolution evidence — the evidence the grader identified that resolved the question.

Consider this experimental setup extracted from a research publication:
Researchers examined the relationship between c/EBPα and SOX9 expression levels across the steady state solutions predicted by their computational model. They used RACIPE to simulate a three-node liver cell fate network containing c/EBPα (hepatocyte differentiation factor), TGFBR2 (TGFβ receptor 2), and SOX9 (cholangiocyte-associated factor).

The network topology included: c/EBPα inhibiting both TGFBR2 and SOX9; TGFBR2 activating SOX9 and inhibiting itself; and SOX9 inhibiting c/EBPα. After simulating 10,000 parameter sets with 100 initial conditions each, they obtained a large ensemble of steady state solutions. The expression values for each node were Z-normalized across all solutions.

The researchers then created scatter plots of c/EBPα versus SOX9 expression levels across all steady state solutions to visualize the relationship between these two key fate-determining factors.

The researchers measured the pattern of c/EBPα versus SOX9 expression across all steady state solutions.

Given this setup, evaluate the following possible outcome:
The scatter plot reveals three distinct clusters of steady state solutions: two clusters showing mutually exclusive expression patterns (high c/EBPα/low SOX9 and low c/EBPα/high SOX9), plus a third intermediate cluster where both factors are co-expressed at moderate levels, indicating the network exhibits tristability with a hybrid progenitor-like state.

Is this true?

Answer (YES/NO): NO